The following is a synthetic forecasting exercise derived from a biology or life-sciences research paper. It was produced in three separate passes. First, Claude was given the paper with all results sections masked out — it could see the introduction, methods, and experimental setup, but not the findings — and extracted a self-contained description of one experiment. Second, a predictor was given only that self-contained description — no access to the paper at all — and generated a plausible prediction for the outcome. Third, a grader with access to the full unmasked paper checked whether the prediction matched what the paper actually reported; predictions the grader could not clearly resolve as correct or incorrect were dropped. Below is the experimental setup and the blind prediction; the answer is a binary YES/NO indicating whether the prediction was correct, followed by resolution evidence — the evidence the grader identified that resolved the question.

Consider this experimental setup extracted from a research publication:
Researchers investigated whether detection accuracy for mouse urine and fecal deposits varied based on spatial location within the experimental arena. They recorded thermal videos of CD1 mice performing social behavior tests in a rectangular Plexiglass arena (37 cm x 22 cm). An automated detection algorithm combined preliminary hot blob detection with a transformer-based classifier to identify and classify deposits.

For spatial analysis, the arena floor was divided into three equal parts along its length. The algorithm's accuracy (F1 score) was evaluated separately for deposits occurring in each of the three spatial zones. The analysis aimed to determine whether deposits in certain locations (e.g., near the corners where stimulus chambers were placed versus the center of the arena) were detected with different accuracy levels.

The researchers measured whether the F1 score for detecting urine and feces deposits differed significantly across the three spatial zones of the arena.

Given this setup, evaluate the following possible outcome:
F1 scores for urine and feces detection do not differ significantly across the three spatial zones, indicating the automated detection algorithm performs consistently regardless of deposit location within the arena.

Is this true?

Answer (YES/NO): YES